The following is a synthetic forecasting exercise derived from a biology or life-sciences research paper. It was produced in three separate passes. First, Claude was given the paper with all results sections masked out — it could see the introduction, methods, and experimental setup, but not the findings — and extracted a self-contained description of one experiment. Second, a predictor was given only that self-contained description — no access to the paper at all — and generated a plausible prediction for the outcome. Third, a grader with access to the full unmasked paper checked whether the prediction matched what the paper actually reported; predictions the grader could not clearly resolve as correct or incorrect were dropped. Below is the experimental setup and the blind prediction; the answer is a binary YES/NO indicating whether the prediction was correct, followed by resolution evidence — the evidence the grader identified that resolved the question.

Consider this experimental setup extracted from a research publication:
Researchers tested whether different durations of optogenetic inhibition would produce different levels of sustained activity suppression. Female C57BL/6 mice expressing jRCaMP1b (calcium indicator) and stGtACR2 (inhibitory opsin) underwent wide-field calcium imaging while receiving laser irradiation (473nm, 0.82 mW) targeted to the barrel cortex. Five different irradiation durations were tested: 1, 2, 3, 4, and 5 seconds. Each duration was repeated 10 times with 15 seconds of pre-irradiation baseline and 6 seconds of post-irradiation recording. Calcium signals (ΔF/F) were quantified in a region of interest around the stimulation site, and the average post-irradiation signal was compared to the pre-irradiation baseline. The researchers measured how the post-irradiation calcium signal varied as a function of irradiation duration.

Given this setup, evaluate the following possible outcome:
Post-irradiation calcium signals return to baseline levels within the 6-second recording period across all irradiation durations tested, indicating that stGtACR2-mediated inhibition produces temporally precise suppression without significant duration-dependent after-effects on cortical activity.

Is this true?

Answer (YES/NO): NO